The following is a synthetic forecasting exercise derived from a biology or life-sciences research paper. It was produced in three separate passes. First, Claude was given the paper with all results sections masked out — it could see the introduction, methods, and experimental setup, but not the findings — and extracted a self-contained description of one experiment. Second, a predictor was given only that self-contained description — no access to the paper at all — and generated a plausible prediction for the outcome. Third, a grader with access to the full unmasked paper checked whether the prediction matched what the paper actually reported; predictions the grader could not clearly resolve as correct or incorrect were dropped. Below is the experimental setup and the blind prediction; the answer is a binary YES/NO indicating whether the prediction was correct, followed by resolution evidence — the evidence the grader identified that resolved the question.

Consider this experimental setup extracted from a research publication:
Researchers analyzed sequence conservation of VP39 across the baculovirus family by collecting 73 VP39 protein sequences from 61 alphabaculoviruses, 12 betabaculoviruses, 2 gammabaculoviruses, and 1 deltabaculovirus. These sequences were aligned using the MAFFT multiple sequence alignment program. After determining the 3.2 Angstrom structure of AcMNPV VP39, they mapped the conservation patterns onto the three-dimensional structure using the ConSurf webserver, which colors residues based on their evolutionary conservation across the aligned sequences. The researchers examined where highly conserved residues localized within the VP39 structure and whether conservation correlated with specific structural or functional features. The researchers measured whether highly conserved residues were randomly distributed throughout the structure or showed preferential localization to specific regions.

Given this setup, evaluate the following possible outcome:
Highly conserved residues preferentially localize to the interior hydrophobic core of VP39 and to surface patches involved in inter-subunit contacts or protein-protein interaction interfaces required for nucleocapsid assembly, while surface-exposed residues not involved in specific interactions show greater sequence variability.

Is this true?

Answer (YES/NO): YES